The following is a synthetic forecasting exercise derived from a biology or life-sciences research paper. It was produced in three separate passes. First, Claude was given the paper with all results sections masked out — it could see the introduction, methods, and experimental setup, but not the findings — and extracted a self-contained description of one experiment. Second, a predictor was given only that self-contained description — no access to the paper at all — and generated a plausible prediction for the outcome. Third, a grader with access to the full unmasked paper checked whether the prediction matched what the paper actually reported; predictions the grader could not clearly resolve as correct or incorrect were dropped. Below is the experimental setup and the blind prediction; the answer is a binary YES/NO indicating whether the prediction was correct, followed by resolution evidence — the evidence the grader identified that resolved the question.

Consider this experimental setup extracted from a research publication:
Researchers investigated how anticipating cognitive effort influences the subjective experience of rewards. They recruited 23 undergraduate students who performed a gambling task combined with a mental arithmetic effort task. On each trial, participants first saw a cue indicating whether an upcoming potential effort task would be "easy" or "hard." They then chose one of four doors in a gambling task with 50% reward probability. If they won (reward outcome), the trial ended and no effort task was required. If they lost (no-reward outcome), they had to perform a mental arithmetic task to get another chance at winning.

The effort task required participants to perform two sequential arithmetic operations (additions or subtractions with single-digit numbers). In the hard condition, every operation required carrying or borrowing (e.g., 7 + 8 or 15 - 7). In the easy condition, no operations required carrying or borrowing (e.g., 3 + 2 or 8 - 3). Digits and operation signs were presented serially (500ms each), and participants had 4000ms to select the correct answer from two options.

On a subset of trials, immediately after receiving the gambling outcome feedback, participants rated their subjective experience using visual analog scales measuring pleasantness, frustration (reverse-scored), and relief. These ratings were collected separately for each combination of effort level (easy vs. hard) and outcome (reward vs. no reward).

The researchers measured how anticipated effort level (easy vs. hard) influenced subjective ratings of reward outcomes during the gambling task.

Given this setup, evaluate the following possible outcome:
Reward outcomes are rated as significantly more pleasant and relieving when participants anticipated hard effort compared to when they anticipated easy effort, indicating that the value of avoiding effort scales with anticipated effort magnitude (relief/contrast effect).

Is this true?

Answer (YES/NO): NO